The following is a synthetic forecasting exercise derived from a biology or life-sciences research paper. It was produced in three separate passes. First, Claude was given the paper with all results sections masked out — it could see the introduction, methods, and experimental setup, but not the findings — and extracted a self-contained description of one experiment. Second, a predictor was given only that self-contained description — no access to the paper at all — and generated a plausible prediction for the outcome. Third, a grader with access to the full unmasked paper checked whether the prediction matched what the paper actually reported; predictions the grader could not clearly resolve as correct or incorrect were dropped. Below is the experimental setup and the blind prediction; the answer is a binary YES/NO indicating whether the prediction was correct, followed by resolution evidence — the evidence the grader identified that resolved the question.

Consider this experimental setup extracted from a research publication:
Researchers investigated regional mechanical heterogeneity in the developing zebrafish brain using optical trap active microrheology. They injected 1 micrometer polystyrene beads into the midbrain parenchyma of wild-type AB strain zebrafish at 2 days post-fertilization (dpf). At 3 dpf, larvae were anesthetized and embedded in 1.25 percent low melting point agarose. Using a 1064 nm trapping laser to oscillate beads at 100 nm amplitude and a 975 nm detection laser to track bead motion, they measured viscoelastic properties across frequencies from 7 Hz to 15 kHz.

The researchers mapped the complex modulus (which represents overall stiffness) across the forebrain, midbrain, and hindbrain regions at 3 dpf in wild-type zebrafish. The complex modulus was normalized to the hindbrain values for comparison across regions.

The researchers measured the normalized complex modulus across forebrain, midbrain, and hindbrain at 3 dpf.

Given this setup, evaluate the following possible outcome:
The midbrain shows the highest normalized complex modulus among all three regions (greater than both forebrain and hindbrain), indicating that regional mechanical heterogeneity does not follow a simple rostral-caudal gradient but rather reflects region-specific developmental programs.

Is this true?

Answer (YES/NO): NO